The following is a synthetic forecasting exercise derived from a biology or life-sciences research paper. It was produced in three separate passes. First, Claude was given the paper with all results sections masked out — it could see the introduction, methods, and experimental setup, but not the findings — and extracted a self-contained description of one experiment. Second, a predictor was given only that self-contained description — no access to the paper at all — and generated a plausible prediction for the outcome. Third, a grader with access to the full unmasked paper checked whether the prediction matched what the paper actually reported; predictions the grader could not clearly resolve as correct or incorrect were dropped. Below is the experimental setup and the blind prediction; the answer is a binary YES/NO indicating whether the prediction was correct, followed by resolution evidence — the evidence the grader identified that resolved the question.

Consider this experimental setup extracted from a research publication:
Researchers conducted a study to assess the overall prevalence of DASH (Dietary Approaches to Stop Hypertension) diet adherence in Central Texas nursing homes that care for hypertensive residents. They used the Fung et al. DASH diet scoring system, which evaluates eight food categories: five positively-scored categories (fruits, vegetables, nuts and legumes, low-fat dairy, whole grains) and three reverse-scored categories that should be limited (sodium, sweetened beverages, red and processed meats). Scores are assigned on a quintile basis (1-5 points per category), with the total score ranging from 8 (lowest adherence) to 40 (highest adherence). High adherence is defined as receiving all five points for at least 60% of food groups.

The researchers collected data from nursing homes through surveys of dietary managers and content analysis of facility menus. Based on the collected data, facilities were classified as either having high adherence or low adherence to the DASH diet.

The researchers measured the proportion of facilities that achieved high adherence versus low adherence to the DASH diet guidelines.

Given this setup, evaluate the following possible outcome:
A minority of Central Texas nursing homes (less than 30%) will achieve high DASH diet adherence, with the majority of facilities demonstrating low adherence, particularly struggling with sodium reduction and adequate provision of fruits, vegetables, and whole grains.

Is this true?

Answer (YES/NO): NO